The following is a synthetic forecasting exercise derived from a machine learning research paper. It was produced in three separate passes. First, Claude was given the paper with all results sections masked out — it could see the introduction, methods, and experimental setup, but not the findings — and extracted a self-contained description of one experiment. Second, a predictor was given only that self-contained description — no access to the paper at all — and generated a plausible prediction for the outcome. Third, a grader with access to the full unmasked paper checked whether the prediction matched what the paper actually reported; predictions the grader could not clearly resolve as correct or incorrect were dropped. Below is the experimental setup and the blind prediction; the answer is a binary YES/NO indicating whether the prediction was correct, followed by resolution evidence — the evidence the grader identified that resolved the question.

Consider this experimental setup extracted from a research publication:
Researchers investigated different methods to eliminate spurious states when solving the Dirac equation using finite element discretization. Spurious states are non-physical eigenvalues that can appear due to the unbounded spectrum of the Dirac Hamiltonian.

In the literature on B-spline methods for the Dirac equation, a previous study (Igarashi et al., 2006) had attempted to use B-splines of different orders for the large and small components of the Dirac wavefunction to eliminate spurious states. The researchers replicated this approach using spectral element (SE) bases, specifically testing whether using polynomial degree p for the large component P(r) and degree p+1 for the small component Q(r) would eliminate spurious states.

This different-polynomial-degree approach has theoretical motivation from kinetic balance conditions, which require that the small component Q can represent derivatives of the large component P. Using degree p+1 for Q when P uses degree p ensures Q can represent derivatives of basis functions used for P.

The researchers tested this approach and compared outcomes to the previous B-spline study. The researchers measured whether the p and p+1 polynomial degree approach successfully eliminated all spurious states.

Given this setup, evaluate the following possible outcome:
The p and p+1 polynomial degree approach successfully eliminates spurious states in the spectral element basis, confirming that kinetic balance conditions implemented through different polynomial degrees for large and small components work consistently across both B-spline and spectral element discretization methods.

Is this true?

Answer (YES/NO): NO